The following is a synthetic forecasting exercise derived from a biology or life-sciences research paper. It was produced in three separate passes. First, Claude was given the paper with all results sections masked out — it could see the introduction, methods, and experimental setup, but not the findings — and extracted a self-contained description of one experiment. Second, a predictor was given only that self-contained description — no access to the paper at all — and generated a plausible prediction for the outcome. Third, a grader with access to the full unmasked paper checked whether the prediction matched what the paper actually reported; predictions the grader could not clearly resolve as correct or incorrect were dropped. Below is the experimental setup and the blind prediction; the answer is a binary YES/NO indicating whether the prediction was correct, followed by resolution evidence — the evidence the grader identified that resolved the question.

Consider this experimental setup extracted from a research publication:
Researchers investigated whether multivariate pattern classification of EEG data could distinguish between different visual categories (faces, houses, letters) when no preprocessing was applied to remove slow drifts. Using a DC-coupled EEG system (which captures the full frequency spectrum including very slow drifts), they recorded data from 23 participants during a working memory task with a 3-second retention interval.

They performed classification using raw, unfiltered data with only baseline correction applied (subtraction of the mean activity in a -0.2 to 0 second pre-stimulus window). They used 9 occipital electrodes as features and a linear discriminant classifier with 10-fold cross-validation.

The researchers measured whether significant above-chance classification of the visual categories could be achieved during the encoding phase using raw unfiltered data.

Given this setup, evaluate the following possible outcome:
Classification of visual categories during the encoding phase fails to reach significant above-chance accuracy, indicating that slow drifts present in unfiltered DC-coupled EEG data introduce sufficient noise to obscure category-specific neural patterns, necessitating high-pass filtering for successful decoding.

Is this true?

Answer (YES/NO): NO